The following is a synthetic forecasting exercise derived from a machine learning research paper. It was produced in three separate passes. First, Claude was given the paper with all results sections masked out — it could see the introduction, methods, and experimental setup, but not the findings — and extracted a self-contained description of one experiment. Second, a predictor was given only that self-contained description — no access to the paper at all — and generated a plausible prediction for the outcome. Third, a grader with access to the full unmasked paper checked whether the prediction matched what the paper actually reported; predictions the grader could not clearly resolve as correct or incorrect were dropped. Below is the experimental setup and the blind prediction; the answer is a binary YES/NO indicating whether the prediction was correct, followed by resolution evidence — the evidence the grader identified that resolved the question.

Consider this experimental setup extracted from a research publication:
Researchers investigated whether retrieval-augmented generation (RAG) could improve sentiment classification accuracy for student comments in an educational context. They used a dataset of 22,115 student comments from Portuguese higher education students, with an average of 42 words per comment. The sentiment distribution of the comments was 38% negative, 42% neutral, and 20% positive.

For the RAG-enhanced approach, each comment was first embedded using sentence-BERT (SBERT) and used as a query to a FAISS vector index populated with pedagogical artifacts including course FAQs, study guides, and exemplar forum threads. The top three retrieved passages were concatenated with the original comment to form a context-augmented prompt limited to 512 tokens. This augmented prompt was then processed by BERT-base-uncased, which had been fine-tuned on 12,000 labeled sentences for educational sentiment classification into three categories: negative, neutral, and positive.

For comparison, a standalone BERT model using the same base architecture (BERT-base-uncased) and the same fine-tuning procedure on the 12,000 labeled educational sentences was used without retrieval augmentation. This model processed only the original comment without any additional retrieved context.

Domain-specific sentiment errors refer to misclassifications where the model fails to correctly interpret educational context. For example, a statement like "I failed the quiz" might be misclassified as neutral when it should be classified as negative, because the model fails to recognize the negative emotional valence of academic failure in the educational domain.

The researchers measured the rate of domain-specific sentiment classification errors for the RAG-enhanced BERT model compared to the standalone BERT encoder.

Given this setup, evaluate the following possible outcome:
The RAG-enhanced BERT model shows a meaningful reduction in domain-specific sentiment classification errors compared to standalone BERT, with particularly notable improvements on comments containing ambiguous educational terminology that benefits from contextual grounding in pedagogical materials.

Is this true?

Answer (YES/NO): YES